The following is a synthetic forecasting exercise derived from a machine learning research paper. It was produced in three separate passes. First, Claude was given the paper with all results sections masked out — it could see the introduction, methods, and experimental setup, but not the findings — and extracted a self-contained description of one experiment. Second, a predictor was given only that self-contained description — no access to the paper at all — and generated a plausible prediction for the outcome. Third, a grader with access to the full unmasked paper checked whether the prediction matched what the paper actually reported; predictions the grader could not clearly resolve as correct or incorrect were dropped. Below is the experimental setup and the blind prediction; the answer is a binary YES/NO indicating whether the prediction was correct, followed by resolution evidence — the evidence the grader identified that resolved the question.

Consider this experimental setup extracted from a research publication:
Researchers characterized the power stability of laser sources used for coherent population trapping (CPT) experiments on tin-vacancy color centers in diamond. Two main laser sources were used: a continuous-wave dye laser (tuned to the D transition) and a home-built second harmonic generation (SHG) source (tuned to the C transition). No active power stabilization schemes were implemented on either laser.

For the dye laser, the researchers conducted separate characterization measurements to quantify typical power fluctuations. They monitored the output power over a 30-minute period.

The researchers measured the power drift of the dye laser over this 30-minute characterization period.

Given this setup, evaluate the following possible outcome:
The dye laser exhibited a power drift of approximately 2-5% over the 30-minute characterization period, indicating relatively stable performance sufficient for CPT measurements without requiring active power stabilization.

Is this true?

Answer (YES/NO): NO